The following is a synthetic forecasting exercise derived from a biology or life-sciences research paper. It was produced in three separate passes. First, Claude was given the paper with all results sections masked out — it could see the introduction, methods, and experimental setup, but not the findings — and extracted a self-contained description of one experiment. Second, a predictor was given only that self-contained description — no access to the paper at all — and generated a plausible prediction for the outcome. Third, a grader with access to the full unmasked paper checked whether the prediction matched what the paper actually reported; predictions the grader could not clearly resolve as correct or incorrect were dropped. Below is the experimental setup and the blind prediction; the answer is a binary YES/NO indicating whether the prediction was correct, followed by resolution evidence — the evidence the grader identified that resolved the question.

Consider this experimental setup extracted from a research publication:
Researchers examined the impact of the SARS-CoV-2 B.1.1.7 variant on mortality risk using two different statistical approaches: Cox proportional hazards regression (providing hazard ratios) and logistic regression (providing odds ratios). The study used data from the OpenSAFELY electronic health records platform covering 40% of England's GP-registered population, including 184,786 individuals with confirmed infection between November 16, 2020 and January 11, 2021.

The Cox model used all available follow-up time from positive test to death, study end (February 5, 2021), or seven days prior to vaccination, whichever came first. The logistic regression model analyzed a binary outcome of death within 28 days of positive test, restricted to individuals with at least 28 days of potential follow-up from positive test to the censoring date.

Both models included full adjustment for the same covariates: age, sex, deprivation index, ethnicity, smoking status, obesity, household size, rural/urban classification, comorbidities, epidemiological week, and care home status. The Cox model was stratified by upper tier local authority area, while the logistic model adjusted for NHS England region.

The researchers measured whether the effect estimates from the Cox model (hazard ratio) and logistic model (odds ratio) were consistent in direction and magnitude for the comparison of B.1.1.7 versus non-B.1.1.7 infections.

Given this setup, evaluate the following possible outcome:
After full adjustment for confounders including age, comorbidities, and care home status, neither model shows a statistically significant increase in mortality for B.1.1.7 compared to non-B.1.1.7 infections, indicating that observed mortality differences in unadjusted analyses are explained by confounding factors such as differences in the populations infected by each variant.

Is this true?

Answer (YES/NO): NO